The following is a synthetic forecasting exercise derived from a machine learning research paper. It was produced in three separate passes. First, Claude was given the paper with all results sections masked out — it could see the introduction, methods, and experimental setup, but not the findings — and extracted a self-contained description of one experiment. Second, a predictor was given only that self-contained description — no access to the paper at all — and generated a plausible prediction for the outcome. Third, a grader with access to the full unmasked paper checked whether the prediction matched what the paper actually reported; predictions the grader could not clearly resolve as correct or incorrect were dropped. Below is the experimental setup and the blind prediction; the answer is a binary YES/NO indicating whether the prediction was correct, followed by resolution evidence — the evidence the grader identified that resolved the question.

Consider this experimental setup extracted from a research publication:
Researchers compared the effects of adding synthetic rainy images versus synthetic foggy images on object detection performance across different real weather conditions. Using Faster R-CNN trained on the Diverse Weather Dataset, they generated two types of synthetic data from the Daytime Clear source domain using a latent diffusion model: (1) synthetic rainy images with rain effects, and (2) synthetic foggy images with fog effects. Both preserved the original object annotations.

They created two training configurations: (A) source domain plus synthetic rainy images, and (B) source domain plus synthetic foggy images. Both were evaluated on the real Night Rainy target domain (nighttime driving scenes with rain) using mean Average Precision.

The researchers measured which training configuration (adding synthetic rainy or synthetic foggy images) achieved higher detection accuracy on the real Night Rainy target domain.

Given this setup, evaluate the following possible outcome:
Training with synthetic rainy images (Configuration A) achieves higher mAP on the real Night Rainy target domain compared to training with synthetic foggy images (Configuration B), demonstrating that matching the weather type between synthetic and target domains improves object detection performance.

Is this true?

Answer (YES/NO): NO